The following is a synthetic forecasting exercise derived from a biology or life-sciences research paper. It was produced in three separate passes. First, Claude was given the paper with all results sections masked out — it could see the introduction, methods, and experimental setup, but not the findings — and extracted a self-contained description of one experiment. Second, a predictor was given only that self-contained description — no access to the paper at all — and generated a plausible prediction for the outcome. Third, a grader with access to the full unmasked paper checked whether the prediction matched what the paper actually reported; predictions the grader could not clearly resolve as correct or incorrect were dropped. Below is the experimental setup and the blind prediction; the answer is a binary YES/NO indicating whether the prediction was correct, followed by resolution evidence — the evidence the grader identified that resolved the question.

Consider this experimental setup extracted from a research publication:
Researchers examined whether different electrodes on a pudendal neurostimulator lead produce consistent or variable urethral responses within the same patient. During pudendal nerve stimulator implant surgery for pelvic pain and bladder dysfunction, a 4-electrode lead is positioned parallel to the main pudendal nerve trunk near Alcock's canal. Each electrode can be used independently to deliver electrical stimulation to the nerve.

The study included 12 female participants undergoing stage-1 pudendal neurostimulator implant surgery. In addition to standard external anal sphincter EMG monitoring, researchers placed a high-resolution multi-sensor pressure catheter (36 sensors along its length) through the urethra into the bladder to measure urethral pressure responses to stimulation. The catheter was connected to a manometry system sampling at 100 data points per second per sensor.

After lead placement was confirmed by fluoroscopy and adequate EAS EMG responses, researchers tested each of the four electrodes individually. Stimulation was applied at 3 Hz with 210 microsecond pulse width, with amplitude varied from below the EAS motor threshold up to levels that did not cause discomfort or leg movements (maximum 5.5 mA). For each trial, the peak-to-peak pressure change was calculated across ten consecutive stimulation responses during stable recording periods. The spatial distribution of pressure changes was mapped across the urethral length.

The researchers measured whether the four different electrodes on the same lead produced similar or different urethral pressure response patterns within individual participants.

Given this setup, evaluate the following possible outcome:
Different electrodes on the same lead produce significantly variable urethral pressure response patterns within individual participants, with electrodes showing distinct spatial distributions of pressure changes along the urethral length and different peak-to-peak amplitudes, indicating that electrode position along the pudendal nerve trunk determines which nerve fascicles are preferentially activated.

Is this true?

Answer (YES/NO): YES